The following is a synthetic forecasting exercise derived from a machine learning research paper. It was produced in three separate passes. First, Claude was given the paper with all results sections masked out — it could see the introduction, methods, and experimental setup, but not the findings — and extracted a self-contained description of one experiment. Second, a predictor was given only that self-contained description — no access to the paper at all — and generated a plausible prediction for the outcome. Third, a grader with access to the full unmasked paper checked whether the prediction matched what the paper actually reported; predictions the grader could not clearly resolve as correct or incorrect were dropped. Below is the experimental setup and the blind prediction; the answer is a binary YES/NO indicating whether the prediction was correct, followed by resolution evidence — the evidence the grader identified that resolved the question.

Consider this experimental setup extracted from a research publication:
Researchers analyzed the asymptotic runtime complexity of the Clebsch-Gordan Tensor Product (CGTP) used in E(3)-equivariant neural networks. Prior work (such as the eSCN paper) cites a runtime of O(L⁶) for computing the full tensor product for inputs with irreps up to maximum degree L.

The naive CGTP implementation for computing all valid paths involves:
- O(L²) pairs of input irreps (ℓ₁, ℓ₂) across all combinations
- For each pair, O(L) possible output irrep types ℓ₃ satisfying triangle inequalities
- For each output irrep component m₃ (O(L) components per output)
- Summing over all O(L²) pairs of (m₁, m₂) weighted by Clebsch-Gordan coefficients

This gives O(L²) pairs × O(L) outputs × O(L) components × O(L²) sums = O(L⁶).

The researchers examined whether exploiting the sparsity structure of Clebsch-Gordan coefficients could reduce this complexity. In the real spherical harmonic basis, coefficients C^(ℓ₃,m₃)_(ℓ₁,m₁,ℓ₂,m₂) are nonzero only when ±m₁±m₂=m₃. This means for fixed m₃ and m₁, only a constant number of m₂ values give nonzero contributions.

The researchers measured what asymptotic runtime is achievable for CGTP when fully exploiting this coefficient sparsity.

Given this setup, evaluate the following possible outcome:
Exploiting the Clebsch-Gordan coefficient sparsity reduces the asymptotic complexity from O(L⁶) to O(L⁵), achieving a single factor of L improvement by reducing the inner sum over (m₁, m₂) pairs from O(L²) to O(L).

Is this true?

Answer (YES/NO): YES